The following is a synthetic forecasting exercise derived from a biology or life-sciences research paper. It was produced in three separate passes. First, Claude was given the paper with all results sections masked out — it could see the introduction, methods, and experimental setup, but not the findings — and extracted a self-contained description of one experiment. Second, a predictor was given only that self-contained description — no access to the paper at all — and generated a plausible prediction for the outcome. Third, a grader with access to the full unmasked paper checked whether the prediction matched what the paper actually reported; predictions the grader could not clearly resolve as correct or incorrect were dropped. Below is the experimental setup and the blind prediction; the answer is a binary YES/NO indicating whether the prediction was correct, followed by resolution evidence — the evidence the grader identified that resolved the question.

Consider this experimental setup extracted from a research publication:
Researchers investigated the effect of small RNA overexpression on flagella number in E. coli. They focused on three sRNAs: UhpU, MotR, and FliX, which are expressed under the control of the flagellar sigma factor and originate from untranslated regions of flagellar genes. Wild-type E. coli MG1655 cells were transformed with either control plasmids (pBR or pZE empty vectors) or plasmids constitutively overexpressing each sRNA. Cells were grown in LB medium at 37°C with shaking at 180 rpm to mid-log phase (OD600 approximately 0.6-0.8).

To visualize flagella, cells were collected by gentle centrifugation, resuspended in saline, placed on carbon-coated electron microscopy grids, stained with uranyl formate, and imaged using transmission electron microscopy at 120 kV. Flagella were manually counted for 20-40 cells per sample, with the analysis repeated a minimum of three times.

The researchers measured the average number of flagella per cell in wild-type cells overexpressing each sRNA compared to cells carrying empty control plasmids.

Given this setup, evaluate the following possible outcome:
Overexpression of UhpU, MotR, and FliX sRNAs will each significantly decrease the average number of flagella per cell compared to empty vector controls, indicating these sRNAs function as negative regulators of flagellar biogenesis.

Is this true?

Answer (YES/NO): NO